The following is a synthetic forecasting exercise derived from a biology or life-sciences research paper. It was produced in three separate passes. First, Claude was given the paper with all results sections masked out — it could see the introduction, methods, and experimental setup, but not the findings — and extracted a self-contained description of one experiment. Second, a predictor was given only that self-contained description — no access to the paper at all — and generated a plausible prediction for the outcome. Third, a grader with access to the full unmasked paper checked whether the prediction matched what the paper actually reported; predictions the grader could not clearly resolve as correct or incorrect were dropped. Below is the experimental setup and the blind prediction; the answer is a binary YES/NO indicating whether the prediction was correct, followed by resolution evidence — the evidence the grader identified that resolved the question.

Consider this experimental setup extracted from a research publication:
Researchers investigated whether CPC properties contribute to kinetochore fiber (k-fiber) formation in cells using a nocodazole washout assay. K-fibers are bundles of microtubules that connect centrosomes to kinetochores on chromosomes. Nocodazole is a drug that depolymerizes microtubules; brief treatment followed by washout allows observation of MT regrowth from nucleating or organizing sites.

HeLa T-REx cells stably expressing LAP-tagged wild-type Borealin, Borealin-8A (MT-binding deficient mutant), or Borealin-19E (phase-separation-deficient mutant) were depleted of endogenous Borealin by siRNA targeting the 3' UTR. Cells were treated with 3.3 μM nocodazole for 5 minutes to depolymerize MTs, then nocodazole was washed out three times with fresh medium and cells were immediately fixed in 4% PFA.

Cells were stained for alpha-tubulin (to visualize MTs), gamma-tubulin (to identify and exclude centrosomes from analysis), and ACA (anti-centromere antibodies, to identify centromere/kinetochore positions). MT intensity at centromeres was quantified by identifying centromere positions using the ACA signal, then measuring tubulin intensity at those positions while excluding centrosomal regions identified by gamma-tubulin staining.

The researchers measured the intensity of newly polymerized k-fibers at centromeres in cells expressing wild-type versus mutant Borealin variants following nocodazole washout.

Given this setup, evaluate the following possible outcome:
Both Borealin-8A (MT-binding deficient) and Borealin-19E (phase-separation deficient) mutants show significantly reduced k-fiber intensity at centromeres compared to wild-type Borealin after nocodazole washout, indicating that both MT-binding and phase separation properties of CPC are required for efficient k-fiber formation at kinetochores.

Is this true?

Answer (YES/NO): YES